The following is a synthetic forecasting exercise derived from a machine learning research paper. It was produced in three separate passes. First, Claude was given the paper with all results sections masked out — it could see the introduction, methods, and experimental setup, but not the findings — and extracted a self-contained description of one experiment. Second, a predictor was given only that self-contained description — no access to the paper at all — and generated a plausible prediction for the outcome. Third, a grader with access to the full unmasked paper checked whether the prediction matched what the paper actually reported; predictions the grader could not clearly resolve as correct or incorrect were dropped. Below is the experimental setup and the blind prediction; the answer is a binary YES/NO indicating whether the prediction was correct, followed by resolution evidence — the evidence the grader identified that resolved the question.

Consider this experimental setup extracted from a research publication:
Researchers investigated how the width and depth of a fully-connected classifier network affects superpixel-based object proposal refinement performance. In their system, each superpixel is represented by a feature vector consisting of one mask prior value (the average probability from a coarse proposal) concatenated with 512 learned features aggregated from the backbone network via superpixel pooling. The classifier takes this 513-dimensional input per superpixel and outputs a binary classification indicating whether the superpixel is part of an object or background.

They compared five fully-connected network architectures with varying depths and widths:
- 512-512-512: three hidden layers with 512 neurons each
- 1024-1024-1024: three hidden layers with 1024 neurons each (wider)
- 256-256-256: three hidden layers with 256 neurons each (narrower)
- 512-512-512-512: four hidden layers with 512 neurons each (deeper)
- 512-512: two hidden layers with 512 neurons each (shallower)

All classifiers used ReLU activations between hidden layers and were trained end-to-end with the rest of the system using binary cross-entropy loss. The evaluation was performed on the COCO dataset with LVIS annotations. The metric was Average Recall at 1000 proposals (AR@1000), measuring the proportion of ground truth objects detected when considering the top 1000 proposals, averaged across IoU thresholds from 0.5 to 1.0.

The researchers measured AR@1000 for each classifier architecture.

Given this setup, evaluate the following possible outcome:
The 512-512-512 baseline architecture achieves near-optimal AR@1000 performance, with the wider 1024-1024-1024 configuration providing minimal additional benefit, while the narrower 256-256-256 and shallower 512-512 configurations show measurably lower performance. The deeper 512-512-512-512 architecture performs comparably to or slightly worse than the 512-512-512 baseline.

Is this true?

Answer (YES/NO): NO